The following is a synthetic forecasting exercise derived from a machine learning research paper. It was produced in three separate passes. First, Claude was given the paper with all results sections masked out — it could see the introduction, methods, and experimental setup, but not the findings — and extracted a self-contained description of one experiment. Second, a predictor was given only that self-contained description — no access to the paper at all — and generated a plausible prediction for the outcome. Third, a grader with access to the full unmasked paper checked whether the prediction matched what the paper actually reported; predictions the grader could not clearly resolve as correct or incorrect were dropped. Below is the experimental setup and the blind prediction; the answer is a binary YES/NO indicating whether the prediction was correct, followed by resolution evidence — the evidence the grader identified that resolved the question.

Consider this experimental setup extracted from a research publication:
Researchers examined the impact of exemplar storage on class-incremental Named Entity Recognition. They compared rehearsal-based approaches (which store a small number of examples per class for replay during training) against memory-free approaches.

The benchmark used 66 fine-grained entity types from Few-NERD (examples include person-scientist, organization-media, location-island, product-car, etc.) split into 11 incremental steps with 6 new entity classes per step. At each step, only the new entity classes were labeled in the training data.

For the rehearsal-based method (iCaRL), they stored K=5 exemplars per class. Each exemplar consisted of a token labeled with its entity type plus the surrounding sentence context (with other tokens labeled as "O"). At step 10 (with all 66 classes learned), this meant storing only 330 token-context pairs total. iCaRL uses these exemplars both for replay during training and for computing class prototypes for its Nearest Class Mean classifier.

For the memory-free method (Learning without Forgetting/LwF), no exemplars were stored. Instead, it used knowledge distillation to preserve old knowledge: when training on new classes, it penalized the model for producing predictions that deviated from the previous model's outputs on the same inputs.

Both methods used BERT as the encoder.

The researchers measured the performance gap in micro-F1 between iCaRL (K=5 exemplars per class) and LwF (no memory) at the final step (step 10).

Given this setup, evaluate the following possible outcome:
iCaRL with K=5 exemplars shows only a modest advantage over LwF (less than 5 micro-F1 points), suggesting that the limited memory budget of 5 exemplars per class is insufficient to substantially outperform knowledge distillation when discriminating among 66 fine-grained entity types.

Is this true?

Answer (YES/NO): NO